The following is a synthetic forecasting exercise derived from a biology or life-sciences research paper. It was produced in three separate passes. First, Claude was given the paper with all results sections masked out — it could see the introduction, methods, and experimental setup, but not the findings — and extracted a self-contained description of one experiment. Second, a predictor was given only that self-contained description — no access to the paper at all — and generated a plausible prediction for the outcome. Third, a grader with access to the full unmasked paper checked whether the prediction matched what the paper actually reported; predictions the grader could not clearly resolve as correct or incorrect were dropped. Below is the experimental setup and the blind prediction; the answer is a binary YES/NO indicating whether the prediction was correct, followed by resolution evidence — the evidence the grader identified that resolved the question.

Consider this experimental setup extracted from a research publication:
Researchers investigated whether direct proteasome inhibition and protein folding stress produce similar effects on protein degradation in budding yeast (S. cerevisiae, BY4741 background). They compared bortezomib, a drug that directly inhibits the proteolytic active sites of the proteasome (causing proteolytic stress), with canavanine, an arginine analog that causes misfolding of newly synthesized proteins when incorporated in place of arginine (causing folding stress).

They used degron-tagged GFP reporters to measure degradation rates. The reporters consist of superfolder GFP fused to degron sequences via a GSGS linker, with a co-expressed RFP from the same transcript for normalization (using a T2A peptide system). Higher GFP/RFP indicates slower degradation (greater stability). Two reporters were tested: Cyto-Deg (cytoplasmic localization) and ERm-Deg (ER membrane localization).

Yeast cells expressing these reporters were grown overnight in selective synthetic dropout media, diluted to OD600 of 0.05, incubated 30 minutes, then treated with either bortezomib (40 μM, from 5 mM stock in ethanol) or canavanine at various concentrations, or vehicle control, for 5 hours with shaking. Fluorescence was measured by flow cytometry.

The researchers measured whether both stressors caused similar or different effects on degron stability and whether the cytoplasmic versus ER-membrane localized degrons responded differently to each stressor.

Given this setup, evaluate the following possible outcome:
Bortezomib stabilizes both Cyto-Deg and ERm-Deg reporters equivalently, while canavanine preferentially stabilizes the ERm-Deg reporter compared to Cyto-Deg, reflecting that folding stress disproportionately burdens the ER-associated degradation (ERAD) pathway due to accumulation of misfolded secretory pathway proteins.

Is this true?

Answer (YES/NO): NO